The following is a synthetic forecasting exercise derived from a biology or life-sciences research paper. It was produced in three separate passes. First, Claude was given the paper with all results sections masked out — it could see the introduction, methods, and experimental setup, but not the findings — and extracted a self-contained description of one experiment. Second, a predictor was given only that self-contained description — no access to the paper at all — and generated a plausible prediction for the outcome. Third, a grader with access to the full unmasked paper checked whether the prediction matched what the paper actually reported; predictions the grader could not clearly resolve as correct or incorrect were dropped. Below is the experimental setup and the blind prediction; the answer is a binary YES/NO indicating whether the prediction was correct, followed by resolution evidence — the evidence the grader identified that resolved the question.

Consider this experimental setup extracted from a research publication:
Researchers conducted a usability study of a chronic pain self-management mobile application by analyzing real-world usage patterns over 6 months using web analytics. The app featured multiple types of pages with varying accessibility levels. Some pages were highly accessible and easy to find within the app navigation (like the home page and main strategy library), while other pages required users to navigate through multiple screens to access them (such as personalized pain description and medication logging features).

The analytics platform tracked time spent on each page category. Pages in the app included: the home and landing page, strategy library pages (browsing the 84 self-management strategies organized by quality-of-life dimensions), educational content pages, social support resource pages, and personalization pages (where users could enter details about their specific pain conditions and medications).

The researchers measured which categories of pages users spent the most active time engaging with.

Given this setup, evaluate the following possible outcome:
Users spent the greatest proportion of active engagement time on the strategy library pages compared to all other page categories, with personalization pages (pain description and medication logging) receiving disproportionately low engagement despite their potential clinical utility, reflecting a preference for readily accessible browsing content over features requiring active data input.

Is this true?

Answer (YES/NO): NO